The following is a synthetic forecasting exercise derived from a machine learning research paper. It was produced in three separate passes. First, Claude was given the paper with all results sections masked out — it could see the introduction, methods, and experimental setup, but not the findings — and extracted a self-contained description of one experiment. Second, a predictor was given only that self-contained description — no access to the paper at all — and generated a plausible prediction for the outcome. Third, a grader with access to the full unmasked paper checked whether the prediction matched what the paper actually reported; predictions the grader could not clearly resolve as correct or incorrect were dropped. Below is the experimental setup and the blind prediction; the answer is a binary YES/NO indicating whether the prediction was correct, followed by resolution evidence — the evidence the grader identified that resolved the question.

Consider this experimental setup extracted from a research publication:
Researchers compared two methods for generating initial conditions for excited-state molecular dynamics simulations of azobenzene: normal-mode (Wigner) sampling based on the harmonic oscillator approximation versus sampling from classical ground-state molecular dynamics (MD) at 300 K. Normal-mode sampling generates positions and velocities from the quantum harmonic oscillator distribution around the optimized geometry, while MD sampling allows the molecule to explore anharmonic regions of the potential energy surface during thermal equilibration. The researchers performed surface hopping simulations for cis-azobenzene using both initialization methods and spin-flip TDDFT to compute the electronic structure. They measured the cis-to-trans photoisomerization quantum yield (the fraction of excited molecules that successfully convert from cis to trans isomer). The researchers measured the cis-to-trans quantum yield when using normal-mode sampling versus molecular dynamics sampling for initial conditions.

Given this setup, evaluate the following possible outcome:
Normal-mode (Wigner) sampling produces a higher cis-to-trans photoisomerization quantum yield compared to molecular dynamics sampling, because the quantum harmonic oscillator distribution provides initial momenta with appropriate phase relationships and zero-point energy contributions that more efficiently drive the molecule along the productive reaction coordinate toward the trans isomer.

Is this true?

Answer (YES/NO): NO